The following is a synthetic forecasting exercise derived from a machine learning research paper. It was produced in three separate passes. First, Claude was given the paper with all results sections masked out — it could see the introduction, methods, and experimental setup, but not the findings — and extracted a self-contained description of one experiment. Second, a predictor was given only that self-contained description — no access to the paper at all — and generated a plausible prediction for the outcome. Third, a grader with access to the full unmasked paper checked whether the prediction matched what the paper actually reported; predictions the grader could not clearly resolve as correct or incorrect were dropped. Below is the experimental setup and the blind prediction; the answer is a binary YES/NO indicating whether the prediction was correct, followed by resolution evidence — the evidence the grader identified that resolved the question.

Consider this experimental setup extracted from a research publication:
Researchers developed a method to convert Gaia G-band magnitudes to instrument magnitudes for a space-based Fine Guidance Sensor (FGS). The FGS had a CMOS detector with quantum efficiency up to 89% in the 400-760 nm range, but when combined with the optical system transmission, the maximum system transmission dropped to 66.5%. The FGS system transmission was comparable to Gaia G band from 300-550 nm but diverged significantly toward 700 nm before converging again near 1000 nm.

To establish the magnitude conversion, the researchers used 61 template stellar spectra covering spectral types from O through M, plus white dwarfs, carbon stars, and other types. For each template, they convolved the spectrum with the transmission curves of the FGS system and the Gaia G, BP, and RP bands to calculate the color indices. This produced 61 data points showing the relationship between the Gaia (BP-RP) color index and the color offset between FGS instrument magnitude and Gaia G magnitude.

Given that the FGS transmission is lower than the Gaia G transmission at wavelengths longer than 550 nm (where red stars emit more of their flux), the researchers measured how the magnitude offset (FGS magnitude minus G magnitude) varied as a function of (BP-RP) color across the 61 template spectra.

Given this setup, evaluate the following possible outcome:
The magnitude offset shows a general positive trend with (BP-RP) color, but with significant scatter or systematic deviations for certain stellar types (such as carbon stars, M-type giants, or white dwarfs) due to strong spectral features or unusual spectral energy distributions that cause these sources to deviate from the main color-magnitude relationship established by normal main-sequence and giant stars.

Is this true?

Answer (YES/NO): NO